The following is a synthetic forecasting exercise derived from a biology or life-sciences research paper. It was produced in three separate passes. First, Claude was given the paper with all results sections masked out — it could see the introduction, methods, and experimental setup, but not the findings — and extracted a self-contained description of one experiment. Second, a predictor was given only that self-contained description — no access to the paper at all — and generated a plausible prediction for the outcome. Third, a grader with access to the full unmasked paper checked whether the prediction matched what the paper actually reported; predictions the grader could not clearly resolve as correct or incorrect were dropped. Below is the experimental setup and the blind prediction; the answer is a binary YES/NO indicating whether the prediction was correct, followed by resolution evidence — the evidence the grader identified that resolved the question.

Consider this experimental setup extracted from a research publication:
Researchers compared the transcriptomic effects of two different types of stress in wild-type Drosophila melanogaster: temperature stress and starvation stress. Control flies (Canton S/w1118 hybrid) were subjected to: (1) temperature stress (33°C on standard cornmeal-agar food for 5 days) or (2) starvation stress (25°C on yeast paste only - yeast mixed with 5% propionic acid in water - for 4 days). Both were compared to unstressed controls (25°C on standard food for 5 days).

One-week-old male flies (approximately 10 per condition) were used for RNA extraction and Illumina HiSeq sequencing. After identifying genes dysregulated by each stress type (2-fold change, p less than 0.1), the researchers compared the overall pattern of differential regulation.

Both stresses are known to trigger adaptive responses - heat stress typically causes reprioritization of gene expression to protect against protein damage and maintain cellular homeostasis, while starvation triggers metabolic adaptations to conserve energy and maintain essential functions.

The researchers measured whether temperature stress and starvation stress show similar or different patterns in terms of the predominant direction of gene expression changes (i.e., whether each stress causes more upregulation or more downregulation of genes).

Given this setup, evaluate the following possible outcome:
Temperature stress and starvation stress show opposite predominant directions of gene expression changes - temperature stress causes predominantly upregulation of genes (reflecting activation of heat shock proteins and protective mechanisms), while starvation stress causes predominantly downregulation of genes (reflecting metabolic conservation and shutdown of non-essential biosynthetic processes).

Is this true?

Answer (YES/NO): NO